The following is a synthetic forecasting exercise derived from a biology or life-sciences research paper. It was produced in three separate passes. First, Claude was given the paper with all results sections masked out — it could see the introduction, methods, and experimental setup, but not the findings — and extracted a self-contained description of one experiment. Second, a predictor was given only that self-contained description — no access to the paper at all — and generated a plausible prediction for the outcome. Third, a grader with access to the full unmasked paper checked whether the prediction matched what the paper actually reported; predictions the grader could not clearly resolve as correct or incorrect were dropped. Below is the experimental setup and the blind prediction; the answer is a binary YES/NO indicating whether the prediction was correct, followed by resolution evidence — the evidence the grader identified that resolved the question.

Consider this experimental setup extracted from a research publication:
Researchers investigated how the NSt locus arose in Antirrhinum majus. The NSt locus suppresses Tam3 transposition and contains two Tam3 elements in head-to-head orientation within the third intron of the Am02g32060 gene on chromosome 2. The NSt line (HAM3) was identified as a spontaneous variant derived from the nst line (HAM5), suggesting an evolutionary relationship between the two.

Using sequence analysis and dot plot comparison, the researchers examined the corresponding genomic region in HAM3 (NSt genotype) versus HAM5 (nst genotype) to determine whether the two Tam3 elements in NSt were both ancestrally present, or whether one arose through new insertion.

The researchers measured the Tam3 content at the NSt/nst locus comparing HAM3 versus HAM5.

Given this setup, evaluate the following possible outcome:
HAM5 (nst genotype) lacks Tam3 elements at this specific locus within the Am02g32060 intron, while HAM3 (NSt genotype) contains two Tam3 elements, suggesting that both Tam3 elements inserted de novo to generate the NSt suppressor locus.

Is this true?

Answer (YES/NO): NO